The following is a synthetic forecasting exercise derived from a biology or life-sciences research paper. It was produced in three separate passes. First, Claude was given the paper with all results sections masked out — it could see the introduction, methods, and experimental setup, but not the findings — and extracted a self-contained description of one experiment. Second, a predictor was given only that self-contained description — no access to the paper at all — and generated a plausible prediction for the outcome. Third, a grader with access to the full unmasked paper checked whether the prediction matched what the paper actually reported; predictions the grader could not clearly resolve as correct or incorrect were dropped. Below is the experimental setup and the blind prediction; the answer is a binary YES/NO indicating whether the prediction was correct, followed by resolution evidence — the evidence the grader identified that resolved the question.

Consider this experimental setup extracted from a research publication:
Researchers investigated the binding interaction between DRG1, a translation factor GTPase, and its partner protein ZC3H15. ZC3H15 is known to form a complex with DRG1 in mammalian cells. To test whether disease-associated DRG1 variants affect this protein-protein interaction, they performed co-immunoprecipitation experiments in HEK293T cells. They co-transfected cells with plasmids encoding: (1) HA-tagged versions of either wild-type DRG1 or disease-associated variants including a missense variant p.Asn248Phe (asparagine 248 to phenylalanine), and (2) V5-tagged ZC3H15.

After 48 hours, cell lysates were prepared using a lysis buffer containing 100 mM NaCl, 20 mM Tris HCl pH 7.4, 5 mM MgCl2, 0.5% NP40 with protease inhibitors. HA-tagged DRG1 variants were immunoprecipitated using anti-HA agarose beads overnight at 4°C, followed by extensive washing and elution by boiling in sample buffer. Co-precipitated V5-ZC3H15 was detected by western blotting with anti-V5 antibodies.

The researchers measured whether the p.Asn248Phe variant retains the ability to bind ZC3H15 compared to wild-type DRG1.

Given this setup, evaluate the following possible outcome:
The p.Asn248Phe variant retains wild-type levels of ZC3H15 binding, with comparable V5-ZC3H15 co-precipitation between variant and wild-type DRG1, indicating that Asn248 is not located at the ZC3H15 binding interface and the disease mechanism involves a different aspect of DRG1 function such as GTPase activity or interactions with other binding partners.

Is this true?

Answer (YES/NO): NO